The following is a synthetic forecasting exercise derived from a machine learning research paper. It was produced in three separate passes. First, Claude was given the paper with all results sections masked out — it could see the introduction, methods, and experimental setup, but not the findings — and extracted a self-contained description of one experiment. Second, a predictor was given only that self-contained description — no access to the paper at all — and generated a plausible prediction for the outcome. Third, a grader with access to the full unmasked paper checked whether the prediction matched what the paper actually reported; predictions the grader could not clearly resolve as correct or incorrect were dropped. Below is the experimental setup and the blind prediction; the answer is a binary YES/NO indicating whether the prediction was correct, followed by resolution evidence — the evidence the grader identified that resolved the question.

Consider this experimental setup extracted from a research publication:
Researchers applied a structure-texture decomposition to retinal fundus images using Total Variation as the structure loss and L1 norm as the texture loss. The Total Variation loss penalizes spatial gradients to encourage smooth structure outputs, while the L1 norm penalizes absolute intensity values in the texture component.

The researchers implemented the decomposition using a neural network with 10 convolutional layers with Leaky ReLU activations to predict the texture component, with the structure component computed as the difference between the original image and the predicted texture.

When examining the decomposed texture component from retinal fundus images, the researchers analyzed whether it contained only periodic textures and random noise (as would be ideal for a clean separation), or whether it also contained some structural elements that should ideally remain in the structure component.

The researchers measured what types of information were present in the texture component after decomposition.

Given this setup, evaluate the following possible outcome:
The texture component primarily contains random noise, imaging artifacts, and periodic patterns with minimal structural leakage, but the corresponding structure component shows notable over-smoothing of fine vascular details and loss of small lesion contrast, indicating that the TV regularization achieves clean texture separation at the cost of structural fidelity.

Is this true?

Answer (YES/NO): NO